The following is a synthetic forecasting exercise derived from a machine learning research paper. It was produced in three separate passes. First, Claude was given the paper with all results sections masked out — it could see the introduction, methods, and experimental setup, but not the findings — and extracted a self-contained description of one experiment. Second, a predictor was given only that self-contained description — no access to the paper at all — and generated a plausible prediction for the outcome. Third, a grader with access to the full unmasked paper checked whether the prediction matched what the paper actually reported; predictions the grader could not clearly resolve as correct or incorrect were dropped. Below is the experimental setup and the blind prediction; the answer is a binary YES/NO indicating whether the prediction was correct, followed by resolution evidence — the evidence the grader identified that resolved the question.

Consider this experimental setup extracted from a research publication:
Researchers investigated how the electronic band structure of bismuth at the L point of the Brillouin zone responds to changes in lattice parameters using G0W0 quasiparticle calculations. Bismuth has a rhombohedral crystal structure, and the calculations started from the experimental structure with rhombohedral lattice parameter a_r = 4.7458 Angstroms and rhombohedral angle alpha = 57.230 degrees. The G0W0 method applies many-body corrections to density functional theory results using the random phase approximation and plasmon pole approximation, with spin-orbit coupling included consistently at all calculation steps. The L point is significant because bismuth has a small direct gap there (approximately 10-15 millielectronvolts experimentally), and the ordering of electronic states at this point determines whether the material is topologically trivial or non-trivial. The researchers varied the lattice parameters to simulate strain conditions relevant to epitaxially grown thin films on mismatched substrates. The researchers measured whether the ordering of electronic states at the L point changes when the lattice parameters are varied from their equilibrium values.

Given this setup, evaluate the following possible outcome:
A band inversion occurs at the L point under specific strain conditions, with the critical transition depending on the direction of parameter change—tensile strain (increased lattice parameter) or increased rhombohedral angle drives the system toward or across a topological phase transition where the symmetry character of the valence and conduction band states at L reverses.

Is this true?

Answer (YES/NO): NO